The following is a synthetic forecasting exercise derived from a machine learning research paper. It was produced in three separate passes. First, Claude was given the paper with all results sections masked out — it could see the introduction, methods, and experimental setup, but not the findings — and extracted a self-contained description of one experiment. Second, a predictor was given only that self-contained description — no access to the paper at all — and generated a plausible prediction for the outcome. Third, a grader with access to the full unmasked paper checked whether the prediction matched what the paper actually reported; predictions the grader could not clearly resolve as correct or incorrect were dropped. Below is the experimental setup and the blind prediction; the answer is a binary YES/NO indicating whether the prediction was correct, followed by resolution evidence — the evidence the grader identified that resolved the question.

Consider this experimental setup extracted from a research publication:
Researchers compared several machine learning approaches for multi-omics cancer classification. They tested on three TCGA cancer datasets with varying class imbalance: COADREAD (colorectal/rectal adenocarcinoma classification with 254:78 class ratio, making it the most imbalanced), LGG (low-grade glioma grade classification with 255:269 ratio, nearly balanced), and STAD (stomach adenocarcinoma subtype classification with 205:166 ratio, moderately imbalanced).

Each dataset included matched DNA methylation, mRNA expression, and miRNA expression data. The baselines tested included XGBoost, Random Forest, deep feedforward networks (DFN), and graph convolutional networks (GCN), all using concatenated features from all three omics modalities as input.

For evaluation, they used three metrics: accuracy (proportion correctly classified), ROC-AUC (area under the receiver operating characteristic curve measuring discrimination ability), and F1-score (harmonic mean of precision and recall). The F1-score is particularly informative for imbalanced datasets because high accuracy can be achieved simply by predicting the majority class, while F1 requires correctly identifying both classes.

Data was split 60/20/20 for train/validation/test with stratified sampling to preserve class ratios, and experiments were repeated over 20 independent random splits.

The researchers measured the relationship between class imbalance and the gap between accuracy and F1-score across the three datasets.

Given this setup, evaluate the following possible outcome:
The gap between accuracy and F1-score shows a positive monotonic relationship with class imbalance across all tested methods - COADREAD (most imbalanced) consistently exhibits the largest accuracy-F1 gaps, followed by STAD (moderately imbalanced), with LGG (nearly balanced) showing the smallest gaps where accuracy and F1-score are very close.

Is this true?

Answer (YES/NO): YES